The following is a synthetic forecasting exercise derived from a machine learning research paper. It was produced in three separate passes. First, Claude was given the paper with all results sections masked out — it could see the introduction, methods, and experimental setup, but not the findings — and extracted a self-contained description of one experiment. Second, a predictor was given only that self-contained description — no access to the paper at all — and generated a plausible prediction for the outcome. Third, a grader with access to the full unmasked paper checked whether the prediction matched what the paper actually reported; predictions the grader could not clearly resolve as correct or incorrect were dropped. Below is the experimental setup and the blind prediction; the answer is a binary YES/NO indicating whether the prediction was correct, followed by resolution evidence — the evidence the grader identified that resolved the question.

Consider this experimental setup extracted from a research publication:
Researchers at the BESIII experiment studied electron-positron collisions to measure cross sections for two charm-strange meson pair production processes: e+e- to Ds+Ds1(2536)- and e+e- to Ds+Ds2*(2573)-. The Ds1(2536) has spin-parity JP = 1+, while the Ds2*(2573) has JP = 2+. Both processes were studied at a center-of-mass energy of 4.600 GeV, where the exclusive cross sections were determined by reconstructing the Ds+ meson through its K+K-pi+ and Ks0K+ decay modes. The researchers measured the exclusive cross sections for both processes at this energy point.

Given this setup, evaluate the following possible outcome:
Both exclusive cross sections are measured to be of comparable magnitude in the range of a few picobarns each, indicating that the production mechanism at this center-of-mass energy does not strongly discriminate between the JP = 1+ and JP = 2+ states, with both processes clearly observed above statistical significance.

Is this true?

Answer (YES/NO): NO